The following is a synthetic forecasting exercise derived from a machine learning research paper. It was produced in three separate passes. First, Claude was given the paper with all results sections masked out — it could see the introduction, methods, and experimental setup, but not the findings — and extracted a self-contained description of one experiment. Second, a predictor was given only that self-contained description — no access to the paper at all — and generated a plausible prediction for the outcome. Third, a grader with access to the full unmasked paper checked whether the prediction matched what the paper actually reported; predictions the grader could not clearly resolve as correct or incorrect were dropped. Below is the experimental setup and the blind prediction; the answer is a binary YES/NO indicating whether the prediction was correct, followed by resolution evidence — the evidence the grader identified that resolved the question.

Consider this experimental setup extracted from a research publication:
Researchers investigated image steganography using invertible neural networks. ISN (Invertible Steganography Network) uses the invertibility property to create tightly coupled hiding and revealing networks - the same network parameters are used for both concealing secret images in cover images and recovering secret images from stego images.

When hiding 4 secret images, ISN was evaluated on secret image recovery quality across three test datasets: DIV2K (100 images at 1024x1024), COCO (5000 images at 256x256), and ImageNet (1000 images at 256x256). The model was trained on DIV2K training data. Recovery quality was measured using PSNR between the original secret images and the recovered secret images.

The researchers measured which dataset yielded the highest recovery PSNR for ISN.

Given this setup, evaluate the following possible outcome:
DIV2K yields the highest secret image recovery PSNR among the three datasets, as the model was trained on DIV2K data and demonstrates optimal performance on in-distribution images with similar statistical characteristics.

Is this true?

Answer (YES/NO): NO